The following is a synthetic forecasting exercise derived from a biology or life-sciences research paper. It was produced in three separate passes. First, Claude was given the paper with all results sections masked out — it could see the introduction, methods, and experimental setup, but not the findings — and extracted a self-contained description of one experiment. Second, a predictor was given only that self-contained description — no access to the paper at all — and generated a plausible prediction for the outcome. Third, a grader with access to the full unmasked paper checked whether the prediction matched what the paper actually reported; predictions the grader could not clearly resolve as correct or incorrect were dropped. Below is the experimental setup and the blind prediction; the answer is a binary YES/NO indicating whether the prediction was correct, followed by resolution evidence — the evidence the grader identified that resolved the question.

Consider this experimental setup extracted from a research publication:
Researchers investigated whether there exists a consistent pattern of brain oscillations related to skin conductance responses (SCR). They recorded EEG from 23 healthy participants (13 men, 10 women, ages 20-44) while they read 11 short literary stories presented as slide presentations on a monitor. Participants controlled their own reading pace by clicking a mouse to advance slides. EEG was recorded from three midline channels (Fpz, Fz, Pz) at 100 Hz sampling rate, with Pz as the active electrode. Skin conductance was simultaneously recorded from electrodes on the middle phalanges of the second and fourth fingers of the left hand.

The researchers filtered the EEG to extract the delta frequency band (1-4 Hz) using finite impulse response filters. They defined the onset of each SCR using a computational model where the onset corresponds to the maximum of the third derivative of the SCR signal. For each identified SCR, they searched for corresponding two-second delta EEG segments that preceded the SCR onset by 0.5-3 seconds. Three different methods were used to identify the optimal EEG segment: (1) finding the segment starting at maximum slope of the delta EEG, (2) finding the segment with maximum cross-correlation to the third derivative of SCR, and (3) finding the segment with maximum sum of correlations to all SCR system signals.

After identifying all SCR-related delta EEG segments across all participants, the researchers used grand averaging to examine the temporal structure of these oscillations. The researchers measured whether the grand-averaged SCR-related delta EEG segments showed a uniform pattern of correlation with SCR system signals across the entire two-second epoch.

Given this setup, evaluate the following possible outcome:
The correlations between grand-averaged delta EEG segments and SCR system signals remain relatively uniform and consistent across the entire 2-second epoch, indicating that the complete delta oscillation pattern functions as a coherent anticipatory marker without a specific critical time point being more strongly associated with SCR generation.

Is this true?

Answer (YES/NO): NO